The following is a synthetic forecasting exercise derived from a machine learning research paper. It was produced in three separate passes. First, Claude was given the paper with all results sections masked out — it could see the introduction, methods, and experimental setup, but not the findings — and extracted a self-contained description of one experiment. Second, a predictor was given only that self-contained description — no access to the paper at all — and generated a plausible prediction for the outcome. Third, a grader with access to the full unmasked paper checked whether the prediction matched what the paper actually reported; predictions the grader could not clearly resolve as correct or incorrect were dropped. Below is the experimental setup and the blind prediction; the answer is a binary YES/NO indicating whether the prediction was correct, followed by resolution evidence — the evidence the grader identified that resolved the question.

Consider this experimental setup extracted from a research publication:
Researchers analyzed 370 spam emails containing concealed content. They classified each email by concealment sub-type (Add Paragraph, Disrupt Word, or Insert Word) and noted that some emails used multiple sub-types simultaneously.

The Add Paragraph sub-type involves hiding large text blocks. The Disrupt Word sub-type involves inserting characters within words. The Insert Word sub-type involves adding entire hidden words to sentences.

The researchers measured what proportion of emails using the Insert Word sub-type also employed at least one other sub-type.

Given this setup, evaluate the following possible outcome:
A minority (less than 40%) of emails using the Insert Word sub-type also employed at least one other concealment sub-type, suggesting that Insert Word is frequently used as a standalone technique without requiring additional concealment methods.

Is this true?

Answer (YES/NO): NO